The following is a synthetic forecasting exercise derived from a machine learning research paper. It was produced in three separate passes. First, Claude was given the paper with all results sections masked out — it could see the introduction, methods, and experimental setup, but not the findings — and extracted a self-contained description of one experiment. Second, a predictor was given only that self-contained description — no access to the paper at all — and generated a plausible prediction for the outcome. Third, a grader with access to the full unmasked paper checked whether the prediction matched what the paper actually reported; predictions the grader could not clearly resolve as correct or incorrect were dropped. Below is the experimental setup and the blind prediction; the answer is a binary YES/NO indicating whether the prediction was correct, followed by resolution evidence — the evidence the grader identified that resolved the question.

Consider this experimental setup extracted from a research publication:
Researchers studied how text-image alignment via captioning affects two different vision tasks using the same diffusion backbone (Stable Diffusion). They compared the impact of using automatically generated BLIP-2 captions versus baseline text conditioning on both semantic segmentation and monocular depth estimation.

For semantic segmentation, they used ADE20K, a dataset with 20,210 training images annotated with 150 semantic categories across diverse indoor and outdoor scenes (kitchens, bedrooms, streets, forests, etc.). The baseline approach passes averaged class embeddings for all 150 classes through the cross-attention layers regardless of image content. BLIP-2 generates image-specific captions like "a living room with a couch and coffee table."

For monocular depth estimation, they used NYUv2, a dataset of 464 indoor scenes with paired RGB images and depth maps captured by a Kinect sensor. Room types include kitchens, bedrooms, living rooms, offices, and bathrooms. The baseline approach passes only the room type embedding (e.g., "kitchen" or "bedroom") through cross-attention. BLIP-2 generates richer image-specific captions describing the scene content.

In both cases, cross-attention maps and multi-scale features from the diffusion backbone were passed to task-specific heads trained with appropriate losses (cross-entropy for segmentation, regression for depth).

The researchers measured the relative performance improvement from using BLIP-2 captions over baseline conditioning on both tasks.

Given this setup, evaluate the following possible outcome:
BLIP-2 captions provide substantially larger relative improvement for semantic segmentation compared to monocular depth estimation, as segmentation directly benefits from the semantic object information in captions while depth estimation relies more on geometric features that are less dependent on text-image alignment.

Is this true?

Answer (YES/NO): NO